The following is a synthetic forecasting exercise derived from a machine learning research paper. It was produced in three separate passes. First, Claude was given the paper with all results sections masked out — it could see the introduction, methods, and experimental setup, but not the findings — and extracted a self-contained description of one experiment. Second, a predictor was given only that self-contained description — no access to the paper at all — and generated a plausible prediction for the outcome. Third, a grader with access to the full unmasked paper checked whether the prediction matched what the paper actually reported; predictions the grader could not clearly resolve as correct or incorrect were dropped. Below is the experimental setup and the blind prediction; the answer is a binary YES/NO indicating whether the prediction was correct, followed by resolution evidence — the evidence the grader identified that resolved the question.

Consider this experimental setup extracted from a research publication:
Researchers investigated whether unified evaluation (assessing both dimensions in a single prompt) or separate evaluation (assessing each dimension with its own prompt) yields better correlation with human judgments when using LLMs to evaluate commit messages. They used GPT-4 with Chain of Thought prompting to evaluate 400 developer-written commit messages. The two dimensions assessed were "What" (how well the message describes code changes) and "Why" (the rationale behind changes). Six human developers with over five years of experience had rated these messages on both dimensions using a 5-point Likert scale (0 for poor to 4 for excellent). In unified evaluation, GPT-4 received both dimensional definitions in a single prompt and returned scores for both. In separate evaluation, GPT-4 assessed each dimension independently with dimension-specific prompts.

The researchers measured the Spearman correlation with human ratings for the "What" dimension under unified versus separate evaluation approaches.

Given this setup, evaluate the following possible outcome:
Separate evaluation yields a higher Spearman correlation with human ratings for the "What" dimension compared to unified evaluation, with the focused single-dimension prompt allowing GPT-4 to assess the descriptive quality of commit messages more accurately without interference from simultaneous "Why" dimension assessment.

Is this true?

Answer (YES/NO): NO